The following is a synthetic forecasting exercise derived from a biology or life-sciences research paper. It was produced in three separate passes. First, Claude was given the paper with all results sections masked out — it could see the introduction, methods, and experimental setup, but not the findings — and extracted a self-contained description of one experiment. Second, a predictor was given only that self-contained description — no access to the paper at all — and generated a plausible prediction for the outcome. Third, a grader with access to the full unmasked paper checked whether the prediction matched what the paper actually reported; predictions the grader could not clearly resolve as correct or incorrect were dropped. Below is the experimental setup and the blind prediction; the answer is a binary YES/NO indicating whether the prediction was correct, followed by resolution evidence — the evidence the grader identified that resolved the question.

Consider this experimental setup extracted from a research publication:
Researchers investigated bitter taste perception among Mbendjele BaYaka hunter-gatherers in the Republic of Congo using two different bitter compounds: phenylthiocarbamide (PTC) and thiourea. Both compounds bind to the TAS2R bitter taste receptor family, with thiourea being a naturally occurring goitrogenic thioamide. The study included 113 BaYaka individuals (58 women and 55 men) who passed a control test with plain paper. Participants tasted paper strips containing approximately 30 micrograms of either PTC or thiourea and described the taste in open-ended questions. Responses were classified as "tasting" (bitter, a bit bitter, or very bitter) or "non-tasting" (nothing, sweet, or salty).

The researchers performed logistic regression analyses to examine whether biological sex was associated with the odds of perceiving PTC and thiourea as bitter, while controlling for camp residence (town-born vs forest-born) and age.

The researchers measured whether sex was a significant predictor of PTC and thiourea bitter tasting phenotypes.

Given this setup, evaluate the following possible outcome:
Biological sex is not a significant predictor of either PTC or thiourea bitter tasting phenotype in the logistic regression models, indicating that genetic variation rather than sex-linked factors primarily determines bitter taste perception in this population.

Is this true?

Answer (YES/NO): YES